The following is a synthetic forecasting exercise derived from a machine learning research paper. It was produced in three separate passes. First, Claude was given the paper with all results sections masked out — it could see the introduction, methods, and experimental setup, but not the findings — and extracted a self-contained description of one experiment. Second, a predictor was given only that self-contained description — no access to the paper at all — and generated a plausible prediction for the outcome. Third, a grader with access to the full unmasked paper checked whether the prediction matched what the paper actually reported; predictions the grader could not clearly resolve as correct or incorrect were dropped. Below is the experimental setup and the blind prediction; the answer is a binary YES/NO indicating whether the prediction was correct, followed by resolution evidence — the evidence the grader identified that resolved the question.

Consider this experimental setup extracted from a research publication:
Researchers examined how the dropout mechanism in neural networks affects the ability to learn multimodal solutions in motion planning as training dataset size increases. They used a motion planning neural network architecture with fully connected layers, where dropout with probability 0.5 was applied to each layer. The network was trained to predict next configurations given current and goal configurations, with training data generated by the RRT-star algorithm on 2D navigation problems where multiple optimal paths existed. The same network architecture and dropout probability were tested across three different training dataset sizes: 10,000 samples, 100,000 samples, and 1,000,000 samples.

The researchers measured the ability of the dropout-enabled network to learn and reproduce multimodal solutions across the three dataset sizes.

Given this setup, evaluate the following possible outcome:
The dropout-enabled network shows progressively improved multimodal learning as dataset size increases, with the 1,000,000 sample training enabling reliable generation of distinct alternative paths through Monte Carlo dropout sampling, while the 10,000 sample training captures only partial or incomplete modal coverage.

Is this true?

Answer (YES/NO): NO